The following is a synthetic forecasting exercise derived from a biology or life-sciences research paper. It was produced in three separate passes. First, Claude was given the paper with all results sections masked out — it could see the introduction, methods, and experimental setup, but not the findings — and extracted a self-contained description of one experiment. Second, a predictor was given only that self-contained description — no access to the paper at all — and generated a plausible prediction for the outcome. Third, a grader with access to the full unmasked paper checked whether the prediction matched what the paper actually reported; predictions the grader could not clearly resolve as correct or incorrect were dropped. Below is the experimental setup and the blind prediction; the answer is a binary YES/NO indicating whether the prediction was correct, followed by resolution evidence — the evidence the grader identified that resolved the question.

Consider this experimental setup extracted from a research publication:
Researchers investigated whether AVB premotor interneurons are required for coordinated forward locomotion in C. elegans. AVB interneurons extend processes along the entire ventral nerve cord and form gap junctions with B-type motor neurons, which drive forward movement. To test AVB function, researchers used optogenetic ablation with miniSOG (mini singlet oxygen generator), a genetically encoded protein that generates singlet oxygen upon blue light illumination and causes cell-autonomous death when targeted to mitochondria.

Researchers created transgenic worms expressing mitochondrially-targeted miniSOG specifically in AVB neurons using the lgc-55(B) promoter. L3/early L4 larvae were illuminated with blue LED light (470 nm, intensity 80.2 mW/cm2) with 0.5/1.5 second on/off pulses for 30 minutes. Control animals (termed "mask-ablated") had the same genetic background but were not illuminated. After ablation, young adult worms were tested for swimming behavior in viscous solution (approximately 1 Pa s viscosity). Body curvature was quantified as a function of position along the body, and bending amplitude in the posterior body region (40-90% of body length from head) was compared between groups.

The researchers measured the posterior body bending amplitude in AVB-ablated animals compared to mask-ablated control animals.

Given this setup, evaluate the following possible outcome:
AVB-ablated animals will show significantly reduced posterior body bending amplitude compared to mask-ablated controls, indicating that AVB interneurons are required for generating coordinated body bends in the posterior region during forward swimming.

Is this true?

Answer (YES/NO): YES